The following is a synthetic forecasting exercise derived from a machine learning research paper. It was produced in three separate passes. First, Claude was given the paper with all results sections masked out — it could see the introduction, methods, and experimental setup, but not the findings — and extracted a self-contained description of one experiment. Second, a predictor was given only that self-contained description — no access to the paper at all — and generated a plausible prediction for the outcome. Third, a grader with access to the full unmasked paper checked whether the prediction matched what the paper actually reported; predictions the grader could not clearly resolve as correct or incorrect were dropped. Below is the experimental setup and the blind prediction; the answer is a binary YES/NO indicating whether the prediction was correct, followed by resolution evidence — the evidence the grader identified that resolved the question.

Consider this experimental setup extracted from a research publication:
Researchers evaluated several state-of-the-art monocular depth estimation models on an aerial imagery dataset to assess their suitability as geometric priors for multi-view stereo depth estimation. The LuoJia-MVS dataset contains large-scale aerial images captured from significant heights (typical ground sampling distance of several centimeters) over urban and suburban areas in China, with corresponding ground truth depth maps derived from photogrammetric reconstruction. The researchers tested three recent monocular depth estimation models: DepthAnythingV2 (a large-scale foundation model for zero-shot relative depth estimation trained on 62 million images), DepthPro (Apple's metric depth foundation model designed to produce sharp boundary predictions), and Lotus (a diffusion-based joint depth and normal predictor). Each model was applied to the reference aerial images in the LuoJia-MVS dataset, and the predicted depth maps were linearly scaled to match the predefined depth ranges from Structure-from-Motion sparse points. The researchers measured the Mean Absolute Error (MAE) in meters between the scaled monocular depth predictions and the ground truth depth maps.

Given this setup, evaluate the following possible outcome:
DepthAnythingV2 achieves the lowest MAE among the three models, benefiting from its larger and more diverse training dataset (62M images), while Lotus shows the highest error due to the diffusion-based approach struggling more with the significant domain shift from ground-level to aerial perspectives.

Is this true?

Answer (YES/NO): NO